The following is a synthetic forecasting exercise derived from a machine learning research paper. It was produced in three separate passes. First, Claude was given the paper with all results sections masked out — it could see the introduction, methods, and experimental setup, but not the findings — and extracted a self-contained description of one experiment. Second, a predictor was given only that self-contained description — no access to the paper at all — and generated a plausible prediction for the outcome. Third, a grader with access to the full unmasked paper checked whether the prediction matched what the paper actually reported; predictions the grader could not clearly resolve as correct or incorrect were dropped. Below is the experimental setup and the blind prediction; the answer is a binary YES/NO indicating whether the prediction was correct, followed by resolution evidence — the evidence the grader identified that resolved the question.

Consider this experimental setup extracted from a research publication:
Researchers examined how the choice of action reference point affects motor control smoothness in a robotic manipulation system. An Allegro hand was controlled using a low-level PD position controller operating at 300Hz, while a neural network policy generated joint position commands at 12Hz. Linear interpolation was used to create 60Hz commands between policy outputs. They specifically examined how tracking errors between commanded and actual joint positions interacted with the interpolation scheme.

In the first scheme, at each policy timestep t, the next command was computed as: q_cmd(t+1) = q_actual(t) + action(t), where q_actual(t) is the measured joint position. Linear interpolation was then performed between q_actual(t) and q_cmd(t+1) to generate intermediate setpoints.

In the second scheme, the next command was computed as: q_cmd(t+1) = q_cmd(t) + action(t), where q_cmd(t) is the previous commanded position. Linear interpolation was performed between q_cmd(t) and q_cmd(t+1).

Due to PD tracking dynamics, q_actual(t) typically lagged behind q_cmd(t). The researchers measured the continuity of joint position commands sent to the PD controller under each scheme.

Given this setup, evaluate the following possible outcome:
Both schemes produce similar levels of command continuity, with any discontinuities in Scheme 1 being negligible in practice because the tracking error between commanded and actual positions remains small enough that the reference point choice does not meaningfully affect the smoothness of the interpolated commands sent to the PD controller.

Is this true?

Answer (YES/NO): NO